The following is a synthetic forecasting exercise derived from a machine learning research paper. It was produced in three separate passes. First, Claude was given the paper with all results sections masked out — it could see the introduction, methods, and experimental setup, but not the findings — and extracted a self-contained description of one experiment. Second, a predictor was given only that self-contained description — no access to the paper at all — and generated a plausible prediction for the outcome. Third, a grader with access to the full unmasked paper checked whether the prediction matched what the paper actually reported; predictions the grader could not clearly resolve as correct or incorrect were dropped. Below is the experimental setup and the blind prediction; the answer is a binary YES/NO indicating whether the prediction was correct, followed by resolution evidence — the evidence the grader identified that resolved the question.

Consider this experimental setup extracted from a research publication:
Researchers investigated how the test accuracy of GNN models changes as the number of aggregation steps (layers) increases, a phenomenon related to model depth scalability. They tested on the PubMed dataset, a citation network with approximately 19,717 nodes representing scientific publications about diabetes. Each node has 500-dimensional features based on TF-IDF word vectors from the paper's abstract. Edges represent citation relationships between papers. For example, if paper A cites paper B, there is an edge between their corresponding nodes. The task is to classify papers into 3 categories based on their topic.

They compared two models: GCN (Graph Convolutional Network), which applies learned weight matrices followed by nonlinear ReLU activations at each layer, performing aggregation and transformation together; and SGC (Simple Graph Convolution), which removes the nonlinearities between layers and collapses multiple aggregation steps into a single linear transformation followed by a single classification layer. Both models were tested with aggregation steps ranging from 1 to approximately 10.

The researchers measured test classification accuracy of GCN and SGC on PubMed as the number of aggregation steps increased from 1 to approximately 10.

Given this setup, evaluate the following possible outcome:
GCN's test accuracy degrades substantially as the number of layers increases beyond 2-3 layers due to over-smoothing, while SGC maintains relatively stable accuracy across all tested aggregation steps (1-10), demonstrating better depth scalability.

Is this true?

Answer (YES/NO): NO